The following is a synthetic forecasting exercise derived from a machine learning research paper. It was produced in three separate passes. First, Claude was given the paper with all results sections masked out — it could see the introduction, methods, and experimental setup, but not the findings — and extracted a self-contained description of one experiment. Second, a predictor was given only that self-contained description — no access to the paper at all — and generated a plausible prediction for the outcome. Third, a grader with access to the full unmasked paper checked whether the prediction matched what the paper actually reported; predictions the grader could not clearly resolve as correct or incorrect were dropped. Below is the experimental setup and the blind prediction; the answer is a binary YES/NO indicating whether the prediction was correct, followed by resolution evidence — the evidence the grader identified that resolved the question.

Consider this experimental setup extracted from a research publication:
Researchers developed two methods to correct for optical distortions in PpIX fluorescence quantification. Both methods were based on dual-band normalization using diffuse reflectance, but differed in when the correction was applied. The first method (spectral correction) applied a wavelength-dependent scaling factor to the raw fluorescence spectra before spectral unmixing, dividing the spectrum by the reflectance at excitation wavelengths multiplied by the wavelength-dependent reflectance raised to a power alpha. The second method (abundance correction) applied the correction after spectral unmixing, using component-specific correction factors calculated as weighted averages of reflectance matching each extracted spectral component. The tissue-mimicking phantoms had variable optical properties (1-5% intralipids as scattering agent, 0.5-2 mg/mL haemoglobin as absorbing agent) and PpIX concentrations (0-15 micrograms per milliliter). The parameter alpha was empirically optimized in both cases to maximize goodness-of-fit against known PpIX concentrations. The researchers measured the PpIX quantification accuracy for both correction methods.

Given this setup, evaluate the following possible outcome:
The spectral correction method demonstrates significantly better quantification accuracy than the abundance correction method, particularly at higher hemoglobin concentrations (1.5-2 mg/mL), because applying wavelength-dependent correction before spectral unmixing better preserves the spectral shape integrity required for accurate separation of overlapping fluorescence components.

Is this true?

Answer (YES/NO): NO